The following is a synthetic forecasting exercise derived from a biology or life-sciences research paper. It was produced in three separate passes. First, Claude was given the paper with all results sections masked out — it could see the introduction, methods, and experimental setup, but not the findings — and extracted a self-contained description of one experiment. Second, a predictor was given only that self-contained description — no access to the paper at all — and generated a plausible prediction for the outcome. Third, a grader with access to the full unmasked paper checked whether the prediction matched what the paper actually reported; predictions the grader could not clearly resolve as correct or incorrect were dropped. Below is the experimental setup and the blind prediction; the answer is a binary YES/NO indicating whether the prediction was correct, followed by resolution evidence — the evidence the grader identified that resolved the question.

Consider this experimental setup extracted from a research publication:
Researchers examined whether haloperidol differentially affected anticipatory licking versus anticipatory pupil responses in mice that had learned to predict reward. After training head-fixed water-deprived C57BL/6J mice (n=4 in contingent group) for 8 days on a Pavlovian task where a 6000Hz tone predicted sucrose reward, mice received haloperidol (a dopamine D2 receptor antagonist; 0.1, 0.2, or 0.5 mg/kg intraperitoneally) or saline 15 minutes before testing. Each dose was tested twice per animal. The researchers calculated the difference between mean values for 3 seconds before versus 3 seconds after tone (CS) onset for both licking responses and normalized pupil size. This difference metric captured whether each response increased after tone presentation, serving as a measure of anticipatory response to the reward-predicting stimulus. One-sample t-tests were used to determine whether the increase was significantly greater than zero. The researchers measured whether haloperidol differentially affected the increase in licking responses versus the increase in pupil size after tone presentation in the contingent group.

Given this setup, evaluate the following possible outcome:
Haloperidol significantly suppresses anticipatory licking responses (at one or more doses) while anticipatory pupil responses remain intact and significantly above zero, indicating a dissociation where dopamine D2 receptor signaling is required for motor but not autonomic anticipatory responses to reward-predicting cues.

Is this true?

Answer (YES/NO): YES